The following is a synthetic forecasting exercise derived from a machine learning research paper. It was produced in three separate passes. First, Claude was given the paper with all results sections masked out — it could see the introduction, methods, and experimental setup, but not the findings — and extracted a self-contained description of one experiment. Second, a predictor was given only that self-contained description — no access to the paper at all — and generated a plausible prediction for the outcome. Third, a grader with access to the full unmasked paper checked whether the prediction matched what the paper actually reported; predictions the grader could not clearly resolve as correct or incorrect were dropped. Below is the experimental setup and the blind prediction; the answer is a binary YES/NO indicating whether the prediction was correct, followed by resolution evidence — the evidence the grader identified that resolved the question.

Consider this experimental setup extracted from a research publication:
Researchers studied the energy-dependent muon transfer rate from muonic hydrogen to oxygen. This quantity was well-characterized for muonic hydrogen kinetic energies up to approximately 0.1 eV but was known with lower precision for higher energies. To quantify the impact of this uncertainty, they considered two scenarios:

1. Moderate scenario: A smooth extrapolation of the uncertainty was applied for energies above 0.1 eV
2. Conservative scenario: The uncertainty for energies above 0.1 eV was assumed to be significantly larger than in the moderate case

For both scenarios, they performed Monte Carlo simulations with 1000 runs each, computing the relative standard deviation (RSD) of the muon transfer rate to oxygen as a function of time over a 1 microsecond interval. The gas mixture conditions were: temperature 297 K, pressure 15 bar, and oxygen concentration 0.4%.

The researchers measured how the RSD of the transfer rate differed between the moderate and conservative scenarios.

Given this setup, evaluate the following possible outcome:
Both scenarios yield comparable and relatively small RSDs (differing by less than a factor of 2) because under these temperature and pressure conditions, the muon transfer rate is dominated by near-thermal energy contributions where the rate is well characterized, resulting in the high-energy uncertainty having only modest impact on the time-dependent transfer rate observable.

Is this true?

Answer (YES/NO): NO